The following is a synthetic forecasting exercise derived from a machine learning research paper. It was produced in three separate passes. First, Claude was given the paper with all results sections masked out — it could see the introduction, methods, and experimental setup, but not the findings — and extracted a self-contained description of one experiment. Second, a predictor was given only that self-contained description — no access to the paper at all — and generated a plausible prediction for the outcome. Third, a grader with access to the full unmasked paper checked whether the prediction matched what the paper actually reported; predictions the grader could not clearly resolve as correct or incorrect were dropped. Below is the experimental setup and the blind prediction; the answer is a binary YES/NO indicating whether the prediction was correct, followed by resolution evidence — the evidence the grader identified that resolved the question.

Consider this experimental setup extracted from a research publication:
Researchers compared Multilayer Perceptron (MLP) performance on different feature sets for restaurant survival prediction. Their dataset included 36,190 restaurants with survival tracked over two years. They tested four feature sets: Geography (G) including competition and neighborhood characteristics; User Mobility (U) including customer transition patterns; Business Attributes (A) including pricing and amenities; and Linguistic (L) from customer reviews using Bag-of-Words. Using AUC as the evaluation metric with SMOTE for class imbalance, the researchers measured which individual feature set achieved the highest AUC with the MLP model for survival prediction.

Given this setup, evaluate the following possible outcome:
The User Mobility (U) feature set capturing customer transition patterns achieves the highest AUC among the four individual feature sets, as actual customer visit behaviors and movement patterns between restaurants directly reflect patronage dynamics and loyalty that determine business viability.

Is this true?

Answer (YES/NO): NO